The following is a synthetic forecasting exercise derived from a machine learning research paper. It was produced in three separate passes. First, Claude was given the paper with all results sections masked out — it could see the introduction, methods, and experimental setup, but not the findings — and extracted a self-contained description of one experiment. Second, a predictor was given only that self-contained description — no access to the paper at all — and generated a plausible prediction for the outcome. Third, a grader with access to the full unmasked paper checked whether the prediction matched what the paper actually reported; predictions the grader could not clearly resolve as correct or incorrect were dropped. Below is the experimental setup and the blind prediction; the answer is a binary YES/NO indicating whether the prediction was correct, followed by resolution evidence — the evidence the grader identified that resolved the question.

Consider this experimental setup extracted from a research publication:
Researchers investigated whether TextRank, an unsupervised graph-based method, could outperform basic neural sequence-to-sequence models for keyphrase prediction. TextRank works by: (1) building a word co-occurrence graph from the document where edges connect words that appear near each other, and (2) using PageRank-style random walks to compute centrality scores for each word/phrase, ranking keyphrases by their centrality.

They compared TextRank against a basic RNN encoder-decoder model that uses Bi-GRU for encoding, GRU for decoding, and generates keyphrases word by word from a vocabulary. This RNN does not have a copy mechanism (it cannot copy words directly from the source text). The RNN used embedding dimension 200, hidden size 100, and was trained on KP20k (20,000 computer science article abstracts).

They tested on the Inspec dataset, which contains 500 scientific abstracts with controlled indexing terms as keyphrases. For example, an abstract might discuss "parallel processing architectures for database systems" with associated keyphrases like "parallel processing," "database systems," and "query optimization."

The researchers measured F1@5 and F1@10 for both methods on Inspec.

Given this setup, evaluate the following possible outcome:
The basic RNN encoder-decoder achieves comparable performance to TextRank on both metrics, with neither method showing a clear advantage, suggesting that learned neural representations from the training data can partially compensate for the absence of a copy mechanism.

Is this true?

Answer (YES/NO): NO